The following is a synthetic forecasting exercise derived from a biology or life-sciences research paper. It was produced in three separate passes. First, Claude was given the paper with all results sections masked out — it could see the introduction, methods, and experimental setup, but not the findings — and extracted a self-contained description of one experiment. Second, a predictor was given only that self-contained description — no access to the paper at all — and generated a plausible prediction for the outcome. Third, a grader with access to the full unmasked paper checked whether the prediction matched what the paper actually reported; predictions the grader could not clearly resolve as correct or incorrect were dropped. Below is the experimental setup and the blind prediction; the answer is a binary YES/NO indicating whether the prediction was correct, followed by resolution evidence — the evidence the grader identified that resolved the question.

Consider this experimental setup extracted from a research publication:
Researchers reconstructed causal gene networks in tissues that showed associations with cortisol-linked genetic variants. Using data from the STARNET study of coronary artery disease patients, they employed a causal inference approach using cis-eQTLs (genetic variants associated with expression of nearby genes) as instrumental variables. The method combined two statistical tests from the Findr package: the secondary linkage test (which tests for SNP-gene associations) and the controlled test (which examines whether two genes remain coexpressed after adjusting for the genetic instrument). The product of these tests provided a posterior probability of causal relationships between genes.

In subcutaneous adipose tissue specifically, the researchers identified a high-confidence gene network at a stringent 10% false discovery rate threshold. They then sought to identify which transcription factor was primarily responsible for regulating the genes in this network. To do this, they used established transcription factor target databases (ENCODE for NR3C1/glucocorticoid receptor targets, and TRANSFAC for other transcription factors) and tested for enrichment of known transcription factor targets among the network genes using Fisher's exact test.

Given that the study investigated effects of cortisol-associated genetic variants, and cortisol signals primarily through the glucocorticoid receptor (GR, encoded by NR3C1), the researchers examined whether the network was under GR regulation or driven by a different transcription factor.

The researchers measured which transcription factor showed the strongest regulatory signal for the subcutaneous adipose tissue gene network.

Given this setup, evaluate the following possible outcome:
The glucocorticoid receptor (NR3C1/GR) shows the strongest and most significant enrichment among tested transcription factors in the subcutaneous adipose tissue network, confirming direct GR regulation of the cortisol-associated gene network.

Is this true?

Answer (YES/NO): NO